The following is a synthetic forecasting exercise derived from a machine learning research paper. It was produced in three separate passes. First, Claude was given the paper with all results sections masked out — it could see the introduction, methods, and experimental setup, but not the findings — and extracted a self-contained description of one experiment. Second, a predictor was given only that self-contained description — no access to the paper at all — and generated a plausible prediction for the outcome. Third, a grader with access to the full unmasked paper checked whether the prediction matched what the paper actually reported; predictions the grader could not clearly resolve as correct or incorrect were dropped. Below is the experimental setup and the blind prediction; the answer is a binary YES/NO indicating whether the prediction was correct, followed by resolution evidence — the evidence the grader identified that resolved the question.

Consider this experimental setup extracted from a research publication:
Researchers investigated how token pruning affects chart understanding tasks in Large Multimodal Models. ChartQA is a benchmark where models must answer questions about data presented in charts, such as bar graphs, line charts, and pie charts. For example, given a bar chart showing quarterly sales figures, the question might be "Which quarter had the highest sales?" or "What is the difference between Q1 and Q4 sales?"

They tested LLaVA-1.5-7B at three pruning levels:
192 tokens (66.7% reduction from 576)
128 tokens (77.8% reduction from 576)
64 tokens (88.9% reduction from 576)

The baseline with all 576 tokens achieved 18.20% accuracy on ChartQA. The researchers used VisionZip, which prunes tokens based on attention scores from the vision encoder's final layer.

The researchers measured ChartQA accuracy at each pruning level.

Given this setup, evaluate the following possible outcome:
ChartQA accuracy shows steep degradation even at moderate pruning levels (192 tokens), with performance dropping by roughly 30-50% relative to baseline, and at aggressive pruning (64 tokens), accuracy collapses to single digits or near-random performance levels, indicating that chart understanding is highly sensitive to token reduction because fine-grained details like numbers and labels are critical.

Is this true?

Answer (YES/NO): NO